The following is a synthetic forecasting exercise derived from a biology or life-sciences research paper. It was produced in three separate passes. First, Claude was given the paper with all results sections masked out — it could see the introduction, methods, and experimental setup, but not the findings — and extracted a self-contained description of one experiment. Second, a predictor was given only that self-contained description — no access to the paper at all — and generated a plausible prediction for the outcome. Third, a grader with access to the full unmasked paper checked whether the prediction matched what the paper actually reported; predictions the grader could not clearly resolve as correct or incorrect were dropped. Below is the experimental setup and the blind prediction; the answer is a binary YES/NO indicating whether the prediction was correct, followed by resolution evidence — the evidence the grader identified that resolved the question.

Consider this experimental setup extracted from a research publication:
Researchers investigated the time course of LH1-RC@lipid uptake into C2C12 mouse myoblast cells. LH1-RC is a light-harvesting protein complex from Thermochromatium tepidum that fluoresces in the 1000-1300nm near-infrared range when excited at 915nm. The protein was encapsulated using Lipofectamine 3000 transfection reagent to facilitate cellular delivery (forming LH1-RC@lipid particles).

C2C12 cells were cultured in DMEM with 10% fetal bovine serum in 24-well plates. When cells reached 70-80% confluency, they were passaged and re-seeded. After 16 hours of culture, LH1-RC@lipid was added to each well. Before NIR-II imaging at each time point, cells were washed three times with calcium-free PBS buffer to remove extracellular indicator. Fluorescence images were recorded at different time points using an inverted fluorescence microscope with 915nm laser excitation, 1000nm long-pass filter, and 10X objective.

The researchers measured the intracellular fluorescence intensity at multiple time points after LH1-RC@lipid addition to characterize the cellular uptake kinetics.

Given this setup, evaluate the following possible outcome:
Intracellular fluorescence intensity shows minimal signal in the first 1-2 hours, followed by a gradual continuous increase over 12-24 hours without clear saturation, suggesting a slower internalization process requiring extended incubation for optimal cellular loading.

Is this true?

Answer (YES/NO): NO